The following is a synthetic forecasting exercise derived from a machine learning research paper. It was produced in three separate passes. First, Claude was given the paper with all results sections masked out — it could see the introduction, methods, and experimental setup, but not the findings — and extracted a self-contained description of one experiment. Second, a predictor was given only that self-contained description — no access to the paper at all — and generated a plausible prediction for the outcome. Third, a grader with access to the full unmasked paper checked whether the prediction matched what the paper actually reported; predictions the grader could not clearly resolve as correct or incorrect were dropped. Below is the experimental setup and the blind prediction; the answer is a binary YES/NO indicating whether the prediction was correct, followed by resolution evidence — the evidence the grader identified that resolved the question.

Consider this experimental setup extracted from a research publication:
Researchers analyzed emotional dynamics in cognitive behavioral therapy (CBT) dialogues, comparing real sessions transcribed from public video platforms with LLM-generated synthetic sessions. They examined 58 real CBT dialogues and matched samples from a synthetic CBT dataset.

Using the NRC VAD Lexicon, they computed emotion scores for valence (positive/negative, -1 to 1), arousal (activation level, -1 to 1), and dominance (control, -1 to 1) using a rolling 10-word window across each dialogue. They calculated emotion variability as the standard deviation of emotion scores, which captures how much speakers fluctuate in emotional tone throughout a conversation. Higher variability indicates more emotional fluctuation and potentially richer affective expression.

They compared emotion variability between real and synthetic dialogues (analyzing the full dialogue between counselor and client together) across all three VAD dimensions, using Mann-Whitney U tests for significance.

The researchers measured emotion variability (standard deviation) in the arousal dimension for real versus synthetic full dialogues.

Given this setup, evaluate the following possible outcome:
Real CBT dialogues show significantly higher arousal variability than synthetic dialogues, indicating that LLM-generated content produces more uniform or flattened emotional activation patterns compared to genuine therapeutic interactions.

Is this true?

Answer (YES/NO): YES